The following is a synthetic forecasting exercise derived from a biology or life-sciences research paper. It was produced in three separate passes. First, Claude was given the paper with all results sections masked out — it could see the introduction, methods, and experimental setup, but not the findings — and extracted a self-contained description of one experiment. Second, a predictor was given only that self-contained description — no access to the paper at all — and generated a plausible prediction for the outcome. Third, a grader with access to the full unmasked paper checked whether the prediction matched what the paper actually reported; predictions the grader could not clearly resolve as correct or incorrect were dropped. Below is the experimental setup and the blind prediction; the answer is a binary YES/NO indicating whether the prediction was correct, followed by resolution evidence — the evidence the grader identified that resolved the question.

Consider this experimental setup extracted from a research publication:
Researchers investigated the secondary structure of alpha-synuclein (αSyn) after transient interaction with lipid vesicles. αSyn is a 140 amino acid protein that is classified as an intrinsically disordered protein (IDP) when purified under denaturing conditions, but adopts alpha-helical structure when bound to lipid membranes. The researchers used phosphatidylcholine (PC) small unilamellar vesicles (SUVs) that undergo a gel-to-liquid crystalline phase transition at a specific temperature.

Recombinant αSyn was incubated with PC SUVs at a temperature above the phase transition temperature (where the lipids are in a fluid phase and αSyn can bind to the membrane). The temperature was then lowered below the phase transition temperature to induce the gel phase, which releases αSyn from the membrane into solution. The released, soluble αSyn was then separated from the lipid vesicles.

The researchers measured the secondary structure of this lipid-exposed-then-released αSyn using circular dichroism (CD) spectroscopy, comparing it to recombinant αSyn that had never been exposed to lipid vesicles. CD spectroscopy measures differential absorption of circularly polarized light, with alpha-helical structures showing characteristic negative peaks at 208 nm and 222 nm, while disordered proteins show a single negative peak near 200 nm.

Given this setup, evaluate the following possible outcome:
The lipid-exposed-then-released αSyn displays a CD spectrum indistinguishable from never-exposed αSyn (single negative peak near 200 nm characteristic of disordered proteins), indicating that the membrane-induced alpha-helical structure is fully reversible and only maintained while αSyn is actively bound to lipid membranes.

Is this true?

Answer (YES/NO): NO